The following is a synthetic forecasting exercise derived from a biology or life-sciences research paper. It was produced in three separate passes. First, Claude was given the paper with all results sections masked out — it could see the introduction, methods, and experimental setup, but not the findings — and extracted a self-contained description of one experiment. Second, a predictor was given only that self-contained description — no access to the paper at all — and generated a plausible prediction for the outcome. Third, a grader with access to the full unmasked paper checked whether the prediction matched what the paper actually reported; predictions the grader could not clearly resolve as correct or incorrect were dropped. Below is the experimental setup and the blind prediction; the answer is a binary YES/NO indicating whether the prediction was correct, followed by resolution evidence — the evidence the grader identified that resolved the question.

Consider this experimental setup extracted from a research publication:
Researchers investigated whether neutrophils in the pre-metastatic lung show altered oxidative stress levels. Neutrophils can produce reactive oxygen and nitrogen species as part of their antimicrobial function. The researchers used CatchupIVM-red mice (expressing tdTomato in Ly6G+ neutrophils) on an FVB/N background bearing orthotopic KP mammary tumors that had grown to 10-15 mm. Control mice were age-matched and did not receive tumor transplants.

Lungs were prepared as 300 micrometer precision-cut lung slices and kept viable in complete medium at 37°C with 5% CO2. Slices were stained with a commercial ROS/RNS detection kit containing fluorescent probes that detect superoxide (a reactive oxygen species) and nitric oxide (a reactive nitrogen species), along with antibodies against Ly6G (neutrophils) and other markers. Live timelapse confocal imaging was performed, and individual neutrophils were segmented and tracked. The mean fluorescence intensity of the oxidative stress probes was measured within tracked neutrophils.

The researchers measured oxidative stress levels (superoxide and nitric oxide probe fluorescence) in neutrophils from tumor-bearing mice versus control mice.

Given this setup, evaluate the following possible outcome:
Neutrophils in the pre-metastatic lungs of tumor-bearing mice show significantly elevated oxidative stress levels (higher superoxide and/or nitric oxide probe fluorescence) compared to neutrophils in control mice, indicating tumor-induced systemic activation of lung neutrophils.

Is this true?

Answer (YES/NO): NO